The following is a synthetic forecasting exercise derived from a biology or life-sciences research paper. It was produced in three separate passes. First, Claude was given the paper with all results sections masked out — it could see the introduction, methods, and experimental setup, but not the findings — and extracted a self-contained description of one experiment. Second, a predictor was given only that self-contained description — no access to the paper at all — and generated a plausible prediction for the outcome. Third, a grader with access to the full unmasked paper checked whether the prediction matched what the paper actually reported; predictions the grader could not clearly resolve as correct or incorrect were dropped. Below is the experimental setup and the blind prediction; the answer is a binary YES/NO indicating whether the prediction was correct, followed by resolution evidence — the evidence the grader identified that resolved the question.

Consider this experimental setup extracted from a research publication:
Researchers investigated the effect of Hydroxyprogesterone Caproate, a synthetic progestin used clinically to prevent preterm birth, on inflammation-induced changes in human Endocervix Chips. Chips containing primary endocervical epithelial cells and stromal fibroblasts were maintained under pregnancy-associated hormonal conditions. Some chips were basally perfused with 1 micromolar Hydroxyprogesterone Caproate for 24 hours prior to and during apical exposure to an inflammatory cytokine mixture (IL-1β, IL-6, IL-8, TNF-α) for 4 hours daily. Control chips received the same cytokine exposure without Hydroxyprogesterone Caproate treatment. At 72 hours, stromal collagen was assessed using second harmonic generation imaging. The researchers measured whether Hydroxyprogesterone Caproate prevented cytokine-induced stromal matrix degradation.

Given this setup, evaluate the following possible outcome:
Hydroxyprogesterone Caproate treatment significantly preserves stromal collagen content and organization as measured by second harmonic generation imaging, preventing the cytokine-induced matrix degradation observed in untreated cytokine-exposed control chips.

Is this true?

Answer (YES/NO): NO